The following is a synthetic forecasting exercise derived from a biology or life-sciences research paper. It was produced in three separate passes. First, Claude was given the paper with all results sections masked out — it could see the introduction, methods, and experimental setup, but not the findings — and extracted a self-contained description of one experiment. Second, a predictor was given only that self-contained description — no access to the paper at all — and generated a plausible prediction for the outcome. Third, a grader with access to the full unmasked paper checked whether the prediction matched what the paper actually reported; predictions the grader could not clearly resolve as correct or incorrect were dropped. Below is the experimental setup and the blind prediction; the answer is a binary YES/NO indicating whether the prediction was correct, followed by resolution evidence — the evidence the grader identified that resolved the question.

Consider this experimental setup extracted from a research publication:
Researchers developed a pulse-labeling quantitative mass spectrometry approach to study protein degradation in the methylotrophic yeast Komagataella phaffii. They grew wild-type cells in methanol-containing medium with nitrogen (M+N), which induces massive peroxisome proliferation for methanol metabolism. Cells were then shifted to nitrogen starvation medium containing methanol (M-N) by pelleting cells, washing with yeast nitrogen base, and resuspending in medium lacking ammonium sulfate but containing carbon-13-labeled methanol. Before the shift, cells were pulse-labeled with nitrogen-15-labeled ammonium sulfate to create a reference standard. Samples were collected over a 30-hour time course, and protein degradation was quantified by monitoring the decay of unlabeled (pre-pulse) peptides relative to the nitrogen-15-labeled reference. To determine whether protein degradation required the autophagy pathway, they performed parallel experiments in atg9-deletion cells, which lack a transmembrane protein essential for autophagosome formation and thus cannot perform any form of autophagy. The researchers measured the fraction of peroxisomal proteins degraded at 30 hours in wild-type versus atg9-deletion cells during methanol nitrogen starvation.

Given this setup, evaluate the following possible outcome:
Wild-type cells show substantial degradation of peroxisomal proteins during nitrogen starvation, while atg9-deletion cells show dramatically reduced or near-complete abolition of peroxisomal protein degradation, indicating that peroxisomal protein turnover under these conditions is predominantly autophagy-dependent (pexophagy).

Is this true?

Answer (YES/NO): YES